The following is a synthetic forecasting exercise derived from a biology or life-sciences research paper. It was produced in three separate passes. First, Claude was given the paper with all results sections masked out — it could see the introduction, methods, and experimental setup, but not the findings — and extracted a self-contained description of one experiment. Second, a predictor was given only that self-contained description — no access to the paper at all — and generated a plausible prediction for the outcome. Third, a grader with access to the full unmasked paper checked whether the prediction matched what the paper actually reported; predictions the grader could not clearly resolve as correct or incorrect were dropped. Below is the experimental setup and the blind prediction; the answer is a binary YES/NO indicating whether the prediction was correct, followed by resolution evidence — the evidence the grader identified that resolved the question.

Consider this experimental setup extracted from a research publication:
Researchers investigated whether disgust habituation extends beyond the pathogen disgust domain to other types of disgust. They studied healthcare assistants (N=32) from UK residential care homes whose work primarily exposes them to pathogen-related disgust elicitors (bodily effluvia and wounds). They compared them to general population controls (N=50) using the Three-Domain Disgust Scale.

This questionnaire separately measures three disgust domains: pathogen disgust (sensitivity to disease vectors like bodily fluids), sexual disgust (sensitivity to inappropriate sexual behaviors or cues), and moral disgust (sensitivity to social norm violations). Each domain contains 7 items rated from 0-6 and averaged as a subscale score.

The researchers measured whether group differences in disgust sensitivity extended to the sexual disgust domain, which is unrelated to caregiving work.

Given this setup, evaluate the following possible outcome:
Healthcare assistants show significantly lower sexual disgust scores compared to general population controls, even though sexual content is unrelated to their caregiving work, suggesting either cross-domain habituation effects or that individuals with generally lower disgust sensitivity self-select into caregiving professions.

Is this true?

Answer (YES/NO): NO